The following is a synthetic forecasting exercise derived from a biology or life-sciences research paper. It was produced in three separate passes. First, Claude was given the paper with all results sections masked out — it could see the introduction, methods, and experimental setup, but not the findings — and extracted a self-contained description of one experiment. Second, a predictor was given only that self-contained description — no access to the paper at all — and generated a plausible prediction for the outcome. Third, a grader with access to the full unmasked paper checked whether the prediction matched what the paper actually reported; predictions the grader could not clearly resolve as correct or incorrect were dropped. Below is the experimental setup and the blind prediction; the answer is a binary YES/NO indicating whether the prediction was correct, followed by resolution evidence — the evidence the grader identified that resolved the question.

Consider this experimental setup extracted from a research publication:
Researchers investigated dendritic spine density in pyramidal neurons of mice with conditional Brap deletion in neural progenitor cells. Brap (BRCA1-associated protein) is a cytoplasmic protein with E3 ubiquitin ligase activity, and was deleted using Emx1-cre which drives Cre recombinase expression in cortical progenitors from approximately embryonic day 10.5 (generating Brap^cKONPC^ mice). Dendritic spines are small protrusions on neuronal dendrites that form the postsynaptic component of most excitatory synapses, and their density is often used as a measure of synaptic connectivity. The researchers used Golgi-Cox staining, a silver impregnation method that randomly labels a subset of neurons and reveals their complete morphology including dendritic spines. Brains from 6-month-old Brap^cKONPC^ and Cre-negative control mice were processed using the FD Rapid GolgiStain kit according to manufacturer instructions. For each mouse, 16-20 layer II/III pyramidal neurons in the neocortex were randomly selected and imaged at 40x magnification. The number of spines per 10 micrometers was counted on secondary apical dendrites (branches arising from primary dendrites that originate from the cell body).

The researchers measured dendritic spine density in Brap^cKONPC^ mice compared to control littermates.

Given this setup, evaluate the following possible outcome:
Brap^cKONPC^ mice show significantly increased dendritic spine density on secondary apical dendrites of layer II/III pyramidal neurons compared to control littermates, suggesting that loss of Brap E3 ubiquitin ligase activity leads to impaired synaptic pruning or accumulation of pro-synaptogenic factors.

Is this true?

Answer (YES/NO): NO